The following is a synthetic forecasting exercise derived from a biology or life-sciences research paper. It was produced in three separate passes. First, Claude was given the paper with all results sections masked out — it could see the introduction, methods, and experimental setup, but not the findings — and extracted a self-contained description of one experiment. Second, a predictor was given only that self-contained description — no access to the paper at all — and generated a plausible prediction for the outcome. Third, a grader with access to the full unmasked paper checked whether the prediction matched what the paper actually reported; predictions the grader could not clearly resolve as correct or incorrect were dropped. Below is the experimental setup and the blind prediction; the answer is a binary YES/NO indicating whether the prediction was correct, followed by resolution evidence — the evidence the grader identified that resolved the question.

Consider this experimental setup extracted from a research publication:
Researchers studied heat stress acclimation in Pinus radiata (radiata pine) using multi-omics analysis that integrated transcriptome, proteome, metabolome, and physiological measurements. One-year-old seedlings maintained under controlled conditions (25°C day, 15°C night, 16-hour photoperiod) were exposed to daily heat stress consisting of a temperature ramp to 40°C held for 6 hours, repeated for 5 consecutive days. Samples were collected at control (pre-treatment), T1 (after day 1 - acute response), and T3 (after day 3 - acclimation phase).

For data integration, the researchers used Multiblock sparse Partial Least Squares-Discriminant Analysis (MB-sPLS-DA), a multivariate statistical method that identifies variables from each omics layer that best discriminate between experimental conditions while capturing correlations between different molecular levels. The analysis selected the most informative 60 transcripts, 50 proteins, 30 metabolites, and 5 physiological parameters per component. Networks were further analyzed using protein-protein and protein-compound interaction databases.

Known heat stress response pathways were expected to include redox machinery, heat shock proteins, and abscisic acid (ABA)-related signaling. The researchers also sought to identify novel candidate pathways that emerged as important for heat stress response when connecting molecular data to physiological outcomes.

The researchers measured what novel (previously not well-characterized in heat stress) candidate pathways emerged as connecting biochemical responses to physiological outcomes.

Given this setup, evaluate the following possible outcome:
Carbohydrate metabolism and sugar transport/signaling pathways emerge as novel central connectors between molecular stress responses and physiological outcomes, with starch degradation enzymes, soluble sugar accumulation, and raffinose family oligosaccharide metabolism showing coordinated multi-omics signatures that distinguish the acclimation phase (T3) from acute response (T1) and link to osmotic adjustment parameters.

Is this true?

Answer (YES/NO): NO